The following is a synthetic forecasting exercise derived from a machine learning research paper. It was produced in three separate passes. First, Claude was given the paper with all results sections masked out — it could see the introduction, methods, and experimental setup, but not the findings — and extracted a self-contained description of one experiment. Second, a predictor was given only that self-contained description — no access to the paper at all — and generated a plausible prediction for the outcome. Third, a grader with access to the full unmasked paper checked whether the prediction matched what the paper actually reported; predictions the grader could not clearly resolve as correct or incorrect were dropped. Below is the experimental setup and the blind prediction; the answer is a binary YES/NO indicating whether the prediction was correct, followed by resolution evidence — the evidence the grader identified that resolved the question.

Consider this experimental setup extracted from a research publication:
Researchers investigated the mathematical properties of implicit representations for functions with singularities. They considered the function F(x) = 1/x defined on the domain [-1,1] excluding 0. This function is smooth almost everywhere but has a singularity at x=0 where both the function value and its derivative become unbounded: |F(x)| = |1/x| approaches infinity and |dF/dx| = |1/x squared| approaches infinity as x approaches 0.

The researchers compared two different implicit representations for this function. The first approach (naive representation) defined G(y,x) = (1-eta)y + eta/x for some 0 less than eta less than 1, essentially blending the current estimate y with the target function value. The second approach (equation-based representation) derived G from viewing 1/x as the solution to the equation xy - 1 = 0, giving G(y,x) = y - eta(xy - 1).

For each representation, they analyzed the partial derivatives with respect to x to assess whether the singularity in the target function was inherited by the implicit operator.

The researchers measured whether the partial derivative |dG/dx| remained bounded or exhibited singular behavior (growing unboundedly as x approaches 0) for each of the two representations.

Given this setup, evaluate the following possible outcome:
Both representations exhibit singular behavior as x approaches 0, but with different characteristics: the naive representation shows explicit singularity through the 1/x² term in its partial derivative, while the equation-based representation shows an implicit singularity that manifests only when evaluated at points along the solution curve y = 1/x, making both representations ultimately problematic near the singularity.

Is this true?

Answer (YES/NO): NO